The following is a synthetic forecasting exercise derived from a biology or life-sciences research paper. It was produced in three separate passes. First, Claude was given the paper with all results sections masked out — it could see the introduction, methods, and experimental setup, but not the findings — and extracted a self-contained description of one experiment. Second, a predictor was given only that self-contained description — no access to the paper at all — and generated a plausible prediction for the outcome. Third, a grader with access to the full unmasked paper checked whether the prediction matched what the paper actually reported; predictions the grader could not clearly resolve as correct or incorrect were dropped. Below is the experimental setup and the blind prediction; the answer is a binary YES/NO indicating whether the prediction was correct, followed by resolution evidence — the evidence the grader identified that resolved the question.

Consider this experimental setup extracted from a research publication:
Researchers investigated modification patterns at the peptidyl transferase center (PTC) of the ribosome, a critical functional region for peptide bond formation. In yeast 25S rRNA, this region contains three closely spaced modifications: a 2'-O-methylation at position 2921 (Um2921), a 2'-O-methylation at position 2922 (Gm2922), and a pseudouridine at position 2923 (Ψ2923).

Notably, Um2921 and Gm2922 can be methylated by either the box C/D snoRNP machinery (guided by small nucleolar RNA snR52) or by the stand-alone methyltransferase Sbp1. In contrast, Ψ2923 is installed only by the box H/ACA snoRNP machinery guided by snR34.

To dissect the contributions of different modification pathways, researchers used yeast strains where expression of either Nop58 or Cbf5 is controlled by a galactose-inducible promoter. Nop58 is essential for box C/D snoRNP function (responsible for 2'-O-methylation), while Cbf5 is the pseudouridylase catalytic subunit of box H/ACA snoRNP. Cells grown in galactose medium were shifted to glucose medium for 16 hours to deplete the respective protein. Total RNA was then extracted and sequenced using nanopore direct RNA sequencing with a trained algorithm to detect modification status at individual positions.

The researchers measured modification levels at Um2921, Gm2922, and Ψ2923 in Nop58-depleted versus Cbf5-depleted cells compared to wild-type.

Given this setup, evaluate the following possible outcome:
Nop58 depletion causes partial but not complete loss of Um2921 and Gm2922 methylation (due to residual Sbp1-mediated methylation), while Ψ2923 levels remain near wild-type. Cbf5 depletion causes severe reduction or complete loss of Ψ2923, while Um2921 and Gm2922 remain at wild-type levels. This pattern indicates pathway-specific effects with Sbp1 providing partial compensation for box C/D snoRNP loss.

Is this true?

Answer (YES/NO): NO